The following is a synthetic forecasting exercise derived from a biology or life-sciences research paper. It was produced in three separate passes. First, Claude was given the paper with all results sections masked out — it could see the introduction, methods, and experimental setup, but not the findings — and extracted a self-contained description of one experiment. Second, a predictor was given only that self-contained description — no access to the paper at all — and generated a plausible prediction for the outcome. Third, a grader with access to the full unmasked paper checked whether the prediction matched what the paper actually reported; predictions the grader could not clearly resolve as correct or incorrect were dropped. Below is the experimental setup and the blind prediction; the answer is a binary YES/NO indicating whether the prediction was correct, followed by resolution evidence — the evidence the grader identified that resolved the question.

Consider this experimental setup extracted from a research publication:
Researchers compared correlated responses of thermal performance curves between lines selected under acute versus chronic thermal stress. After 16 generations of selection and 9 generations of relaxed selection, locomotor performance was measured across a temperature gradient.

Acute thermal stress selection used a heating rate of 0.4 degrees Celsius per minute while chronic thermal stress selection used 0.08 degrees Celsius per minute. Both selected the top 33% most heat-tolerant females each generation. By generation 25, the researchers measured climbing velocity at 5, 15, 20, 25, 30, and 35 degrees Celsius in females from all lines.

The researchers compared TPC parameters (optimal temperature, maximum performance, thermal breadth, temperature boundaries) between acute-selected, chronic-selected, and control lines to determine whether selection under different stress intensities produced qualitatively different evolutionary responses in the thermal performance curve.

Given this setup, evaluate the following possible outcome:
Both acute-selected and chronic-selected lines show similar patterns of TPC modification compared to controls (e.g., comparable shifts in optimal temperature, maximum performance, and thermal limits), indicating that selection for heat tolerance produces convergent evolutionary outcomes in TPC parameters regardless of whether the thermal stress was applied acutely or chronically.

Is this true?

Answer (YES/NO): NO